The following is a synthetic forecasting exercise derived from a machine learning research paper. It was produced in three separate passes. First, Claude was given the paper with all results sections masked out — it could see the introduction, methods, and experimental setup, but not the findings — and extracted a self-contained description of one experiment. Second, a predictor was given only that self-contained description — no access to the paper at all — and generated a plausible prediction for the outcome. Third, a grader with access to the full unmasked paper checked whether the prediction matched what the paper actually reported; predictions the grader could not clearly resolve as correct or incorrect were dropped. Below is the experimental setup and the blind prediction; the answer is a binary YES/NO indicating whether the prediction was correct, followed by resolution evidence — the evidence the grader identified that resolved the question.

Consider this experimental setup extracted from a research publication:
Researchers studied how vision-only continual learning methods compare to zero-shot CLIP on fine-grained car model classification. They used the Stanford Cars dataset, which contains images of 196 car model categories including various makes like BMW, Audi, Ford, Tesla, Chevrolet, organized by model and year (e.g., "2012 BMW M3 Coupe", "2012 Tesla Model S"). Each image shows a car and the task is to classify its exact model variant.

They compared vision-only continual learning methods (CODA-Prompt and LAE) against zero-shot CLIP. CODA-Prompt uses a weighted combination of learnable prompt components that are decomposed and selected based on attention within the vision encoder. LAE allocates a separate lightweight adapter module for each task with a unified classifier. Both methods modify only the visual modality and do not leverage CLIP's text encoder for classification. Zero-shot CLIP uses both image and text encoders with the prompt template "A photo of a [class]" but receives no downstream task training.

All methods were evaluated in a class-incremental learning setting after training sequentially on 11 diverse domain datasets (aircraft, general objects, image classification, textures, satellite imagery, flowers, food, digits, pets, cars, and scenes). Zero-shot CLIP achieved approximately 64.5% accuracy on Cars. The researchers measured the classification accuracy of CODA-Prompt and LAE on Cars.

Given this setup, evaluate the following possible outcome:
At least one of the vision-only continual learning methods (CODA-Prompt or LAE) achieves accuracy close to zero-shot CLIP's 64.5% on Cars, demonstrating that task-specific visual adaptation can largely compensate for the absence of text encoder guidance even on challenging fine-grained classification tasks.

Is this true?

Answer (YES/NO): NO